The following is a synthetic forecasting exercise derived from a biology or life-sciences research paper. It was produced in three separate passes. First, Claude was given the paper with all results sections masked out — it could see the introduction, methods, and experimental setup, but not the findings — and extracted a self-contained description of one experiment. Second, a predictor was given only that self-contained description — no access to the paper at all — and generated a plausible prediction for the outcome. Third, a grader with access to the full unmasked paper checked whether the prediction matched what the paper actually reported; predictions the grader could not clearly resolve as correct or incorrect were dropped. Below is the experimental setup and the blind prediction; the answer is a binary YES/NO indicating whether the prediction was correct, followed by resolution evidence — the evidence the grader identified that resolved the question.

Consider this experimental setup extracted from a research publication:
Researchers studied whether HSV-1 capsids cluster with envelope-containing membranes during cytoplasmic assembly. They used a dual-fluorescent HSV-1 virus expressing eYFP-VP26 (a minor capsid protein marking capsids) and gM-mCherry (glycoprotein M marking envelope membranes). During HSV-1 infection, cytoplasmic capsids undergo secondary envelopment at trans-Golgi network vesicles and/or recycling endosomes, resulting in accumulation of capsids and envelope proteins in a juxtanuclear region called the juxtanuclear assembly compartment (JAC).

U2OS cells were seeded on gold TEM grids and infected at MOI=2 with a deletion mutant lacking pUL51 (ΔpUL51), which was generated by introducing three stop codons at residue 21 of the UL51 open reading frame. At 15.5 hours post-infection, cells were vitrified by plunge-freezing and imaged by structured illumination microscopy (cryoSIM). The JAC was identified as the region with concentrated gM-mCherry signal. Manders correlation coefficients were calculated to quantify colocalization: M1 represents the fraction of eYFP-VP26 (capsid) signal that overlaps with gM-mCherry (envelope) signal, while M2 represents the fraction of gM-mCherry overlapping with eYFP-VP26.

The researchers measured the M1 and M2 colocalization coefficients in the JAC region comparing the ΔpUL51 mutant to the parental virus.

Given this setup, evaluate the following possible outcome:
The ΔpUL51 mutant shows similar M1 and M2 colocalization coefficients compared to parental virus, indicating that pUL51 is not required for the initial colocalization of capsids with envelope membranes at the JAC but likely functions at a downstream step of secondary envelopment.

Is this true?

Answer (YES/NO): NO